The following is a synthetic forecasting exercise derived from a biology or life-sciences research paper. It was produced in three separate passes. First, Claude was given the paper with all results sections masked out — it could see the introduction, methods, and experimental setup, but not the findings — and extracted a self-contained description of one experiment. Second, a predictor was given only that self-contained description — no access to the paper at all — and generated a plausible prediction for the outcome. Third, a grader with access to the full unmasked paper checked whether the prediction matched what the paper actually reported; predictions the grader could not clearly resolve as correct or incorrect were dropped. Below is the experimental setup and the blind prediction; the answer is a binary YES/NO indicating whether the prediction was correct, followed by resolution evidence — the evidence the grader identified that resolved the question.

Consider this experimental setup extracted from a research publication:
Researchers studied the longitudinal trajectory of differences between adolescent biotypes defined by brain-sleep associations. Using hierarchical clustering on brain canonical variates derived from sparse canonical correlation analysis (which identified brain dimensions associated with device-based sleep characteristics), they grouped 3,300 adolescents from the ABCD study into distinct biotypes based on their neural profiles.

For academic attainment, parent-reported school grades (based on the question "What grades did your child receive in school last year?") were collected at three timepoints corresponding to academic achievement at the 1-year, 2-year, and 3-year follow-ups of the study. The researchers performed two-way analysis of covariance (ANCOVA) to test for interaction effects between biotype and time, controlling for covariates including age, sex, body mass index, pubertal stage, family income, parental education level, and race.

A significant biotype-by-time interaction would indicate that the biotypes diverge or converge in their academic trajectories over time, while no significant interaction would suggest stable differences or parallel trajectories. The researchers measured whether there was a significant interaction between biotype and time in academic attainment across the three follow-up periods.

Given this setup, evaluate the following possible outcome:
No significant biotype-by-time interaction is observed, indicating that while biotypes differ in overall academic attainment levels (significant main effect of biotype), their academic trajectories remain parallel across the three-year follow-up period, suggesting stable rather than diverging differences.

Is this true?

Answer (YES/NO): YES